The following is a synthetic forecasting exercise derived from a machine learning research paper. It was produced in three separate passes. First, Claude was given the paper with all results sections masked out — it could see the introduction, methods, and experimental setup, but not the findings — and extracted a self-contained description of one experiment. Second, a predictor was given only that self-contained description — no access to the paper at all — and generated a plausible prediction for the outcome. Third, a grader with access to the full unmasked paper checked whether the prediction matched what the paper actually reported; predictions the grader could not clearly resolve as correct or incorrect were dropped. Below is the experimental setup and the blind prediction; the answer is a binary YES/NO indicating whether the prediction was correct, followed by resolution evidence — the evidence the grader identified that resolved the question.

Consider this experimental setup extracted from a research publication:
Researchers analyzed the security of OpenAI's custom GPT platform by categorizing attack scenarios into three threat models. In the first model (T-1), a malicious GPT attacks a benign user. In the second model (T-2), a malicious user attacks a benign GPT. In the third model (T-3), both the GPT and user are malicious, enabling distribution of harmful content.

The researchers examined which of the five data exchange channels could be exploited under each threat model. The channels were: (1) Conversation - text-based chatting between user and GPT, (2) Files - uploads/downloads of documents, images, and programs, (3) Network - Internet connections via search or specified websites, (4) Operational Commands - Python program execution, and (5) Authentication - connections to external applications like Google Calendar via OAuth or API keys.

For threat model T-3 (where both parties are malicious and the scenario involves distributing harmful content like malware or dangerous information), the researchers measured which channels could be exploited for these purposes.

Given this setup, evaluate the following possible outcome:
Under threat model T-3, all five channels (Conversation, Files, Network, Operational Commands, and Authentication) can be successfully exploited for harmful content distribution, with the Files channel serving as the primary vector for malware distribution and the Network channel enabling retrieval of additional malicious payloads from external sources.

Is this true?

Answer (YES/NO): NO